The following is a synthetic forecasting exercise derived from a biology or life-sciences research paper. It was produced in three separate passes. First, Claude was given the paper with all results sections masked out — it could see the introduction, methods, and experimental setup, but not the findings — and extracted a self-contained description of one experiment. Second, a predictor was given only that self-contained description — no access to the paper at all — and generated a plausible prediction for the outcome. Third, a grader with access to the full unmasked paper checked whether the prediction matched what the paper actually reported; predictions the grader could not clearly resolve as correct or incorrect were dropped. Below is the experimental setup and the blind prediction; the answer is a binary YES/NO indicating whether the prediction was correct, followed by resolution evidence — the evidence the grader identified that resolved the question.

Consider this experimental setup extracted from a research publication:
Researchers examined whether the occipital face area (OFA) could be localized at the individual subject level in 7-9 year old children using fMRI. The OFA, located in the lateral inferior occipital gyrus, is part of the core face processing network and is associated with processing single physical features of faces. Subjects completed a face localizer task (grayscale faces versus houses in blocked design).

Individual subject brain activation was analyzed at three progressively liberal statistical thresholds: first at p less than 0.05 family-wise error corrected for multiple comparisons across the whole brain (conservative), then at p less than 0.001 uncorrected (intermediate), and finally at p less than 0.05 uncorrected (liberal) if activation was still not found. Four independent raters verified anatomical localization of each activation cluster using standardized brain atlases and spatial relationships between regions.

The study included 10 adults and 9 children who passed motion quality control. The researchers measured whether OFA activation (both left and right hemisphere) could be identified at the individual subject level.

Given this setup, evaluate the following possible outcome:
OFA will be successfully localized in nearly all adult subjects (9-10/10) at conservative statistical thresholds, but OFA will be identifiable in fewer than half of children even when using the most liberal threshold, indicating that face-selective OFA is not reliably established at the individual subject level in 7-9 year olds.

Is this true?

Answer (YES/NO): NO